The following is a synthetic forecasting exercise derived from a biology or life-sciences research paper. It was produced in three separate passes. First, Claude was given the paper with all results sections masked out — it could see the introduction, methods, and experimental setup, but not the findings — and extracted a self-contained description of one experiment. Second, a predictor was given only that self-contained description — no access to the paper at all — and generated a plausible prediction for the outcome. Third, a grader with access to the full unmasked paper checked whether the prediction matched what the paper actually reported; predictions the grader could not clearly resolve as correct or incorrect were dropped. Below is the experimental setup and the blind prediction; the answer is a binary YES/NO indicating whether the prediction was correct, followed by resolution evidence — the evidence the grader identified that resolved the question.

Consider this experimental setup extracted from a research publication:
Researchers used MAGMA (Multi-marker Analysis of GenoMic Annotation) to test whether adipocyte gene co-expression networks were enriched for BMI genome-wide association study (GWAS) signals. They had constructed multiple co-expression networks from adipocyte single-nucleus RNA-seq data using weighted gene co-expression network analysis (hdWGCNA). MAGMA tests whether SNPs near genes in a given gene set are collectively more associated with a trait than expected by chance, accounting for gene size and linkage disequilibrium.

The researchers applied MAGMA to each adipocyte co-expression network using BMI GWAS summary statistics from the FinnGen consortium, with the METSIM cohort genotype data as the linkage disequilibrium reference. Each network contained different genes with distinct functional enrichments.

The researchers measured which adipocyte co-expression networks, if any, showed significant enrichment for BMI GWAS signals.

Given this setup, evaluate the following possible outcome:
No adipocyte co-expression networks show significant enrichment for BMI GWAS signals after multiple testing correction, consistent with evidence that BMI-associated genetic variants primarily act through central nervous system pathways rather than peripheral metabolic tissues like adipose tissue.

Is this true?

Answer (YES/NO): NO